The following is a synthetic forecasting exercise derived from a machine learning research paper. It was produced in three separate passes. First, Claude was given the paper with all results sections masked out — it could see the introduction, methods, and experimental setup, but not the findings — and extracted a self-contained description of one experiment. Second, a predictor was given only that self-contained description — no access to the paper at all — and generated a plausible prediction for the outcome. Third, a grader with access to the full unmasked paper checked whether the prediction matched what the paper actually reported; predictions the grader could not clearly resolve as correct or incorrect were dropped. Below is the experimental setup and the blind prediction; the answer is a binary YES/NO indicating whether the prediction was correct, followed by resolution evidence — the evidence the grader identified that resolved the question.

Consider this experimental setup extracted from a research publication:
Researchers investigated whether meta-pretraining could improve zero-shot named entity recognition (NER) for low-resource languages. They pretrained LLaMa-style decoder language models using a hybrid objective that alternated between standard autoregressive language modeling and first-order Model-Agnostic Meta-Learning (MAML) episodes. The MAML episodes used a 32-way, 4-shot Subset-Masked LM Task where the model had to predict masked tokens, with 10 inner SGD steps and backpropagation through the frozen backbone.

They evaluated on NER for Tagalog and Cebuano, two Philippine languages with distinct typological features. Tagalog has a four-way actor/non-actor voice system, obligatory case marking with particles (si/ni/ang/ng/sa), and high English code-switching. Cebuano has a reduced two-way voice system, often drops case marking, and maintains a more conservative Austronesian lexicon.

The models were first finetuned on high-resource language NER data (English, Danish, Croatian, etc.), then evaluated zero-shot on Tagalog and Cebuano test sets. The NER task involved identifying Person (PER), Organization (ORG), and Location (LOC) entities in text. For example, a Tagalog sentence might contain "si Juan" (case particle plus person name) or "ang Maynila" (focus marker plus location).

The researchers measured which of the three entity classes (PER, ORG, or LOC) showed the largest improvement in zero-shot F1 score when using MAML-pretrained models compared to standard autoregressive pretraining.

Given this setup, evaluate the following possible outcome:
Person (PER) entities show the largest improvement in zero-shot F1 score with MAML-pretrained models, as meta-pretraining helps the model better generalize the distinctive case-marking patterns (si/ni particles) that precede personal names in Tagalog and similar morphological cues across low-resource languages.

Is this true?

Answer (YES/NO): YES